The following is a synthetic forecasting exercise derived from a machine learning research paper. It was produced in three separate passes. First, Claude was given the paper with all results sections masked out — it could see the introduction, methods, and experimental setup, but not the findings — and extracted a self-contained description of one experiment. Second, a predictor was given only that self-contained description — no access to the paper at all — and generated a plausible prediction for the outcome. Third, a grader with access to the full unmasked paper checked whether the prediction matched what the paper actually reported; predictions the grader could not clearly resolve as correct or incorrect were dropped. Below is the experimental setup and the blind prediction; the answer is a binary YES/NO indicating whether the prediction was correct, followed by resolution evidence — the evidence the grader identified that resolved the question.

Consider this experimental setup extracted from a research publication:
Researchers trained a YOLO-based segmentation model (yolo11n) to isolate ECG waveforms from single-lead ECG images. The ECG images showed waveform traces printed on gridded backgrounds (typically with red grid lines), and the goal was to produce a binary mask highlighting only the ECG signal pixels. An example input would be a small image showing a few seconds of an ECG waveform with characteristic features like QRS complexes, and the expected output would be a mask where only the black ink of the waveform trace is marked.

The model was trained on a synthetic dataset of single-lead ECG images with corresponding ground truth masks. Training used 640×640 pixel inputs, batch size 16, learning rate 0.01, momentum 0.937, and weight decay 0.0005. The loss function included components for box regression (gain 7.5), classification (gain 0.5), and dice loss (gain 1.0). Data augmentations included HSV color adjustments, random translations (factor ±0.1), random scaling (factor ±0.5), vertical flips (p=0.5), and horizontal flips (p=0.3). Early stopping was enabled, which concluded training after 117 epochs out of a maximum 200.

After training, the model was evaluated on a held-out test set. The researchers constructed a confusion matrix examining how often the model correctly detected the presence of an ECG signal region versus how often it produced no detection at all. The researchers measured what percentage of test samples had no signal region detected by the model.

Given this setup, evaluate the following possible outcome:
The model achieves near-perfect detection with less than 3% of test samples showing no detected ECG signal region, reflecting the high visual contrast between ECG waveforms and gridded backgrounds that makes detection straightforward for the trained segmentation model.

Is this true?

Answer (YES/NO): NO